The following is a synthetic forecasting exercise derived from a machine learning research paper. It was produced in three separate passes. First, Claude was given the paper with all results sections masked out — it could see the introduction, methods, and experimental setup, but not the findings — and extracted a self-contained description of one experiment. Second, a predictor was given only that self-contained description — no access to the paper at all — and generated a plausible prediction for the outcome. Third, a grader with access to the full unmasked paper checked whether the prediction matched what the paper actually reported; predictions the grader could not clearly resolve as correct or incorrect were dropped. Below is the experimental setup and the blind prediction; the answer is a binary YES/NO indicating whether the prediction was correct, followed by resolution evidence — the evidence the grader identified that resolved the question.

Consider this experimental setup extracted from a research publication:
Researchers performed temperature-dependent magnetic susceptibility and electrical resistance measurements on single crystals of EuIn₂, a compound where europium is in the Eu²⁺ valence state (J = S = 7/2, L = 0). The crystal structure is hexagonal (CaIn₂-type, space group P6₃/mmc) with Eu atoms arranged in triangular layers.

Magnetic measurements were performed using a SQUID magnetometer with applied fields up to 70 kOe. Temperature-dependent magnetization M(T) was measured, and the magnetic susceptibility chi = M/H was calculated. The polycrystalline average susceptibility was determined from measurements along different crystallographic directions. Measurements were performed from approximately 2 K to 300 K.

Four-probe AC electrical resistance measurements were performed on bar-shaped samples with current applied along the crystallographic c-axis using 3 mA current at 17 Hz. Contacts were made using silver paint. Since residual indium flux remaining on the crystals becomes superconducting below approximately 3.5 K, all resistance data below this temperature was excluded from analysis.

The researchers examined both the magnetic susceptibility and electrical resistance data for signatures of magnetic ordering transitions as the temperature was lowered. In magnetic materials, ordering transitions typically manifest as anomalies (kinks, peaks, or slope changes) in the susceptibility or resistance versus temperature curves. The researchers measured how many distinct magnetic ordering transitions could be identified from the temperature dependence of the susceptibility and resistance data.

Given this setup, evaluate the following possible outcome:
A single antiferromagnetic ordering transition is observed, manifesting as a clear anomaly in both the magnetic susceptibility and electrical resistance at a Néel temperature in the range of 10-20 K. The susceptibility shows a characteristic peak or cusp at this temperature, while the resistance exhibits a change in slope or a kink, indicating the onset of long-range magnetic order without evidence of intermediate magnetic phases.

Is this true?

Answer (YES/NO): NO